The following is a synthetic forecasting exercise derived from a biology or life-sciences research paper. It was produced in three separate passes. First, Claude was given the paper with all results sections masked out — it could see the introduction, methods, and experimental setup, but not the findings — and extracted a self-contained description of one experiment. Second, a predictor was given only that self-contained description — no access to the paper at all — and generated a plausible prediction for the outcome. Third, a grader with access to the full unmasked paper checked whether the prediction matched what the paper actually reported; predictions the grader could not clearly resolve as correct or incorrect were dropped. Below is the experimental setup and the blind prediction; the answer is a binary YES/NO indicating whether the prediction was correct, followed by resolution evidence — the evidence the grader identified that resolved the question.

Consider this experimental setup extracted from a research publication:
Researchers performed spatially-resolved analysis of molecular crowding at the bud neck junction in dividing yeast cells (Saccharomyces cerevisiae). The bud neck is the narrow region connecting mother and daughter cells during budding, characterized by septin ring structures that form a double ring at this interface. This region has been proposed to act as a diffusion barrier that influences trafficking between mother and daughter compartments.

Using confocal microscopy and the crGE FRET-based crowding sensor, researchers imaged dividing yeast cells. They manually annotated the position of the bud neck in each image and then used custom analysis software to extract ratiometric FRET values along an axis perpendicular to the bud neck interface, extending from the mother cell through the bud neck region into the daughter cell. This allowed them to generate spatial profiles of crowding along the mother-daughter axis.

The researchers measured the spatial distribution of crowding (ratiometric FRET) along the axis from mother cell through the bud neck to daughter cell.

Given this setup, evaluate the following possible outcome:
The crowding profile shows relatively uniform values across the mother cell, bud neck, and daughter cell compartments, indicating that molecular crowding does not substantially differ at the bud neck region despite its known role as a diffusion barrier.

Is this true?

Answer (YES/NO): NO